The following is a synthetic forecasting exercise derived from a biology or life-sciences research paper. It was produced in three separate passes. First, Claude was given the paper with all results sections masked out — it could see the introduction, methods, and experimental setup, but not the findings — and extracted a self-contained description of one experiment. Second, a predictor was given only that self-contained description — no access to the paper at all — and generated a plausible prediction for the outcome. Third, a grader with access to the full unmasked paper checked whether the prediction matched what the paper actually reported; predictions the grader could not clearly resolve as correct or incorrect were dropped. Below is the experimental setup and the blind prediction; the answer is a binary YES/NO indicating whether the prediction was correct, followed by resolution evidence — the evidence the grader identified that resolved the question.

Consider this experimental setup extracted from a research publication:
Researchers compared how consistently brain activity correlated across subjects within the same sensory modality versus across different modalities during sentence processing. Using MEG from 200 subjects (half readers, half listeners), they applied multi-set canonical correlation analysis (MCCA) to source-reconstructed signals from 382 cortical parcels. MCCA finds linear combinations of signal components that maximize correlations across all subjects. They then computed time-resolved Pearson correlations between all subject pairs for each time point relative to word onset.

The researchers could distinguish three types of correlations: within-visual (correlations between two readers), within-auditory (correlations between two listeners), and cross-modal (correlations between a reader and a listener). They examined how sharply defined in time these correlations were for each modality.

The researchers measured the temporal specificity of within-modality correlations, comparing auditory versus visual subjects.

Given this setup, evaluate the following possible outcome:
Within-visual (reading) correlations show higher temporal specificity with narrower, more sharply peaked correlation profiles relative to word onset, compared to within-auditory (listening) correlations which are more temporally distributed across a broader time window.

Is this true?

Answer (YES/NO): YES